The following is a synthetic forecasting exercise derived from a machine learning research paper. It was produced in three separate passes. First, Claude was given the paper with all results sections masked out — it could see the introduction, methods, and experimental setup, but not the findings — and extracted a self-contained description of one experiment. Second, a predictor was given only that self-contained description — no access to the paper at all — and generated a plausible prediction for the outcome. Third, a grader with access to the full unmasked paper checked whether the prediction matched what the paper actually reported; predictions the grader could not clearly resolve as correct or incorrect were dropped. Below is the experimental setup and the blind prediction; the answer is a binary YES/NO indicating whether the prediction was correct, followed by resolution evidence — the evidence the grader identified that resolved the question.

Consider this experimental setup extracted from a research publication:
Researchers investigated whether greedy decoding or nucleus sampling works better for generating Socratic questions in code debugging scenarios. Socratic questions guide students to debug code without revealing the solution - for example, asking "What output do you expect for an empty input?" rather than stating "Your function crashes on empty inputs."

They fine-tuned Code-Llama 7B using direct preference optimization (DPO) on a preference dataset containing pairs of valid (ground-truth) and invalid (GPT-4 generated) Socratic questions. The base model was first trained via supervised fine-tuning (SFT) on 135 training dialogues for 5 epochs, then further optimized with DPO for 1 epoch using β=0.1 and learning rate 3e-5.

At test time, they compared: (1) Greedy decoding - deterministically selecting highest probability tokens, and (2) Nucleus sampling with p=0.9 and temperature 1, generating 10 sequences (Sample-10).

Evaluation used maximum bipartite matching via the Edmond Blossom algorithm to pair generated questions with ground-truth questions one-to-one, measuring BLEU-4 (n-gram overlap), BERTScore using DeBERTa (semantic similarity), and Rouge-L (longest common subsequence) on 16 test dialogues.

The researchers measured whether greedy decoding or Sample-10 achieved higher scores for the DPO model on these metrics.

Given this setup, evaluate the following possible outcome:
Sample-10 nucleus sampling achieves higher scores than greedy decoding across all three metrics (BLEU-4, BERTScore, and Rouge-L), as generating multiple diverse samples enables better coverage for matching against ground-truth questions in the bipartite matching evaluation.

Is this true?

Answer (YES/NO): NO